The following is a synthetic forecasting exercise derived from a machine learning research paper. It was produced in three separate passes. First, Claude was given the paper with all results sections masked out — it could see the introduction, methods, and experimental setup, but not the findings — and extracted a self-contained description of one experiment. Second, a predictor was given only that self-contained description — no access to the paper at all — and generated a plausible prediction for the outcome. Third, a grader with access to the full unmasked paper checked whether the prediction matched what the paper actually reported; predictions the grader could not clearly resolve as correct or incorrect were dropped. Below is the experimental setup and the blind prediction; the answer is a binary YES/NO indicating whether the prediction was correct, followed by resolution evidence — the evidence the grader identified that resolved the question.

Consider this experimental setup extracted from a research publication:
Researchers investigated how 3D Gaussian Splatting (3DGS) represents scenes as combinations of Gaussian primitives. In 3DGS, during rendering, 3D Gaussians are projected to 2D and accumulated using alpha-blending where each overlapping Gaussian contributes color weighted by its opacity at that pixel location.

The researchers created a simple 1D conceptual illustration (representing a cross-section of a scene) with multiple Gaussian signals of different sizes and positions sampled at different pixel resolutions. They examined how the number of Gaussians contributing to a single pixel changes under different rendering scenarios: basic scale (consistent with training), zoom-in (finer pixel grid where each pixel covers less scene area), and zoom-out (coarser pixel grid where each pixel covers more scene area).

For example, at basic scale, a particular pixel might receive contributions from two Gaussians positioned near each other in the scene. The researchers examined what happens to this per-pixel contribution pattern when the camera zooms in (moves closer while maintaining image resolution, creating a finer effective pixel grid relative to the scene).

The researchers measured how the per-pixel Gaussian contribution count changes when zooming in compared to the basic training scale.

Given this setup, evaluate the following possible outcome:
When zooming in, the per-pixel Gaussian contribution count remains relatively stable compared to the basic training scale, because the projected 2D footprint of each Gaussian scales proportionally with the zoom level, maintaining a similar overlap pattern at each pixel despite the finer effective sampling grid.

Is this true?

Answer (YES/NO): NO